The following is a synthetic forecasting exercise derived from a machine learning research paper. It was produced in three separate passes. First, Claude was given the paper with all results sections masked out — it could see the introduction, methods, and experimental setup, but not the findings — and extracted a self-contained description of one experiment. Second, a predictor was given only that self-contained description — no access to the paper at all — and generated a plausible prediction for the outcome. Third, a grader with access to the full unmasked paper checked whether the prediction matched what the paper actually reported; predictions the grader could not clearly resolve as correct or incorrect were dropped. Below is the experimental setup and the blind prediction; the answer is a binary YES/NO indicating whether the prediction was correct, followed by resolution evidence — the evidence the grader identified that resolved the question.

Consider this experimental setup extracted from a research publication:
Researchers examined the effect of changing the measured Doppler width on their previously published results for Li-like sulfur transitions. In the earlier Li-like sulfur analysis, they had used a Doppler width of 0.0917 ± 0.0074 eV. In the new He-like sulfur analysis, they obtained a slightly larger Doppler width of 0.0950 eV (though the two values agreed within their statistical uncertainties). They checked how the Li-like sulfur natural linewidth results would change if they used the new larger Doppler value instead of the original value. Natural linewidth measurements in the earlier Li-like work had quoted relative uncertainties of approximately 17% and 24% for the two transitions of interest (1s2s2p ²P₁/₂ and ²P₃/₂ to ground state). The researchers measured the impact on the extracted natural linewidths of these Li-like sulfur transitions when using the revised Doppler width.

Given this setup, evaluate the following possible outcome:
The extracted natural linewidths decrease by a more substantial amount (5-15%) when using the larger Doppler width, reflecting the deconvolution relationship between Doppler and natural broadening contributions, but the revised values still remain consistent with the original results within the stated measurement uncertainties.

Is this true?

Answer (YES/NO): NO